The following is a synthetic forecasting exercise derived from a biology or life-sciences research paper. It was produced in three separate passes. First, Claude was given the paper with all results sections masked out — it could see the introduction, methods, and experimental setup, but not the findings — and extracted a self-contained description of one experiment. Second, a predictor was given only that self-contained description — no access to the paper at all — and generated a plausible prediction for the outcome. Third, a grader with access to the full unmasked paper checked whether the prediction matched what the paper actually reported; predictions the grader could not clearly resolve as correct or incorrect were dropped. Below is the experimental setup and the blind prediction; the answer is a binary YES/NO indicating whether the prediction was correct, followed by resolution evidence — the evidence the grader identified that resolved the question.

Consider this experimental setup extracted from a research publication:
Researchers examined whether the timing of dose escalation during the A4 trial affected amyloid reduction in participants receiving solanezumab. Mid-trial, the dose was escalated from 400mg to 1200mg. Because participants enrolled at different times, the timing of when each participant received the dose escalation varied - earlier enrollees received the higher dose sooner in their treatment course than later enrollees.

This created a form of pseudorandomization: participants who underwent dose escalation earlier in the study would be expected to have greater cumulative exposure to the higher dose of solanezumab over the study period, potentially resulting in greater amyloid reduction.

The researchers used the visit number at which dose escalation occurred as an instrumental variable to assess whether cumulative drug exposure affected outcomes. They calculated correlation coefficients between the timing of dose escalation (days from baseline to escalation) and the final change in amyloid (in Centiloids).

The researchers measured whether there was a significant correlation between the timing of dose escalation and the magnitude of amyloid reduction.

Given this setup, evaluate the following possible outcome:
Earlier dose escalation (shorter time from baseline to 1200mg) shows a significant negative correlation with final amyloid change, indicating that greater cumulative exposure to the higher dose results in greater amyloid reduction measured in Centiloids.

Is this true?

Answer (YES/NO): NO